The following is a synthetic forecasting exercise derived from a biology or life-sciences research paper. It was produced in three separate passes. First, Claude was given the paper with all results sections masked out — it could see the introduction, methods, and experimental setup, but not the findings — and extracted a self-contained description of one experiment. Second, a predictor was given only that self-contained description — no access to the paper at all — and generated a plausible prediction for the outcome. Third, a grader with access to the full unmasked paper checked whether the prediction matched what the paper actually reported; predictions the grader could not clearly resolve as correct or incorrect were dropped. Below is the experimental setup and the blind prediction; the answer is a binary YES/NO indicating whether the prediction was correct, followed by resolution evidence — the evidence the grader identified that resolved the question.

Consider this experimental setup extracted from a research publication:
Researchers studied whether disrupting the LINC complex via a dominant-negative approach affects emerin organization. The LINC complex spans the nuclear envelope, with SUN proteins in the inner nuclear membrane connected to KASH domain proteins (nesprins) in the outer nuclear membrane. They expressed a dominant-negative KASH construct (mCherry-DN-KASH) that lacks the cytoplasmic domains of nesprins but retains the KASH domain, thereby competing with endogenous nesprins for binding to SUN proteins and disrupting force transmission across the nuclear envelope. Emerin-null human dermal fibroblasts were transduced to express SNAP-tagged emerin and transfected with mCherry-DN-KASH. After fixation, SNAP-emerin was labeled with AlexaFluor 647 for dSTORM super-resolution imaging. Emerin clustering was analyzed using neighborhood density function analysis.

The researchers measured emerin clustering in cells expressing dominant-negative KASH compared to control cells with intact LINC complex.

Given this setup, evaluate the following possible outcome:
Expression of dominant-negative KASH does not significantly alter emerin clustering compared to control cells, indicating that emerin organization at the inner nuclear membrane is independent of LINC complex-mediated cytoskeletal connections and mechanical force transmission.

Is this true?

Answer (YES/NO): NO